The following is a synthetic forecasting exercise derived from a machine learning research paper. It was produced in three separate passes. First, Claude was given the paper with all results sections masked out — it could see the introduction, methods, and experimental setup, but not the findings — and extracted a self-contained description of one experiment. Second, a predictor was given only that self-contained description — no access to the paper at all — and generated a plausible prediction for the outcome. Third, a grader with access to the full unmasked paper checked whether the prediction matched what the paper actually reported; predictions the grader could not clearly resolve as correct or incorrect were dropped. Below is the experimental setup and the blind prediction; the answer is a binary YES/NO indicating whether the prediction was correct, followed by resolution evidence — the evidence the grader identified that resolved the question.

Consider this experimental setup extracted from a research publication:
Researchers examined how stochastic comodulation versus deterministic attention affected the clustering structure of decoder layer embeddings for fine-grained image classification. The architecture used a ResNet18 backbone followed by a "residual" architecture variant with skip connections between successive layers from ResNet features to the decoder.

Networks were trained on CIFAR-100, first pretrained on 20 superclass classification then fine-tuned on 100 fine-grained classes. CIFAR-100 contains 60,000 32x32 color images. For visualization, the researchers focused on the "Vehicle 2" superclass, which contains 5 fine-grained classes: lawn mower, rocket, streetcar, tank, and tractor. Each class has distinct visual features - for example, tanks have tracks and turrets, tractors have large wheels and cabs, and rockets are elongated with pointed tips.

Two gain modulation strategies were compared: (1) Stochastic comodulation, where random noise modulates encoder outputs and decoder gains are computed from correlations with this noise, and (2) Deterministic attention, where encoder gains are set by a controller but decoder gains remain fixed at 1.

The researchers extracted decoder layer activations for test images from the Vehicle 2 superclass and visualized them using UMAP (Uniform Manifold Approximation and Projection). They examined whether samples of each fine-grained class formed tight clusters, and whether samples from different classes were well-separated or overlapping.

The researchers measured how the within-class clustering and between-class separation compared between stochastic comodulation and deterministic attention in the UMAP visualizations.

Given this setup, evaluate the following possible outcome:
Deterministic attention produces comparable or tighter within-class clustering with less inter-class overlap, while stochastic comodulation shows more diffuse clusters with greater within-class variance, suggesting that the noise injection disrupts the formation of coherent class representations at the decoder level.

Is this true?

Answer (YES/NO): NO